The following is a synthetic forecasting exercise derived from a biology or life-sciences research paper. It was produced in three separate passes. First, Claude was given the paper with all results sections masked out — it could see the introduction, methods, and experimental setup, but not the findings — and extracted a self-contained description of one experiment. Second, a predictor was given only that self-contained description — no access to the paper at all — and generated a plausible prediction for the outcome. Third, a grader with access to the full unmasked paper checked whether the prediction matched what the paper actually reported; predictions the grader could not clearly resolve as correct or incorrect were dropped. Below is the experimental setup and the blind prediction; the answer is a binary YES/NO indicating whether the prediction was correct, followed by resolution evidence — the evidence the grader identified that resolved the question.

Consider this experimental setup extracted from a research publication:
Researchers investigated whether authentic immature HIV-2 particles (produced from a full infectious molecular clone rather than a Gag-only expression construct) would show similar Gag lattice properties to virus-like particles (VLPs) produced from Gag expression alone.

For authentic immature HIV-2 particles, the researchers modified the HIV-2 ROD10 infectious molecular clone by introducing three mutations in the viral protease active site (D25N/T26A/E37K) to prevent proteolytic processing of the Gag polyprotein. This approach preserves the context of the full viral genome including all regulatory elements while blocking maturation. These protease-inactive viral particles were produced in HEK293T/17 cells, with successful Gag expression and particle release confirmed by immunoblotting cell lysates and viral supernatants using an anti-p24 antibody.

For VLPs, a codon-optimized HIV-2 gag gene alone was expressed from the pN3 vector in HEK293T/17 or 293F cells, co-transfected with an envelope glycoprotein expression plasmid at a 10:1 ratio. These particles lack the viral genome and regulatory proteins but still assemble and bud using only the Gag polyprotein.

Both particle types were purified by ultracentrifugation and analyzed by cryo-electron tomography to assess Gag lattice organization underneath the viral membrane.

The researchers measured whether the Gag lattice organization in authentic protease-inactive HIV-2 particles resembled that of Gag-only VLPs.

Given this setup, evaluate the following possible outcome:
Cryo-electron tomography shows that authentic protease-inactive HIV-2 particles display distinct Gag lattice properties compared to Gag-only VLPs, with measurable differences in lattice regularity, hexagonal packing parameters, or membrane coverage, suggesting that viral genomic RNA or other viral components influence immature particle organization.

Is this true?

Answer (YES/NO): NO